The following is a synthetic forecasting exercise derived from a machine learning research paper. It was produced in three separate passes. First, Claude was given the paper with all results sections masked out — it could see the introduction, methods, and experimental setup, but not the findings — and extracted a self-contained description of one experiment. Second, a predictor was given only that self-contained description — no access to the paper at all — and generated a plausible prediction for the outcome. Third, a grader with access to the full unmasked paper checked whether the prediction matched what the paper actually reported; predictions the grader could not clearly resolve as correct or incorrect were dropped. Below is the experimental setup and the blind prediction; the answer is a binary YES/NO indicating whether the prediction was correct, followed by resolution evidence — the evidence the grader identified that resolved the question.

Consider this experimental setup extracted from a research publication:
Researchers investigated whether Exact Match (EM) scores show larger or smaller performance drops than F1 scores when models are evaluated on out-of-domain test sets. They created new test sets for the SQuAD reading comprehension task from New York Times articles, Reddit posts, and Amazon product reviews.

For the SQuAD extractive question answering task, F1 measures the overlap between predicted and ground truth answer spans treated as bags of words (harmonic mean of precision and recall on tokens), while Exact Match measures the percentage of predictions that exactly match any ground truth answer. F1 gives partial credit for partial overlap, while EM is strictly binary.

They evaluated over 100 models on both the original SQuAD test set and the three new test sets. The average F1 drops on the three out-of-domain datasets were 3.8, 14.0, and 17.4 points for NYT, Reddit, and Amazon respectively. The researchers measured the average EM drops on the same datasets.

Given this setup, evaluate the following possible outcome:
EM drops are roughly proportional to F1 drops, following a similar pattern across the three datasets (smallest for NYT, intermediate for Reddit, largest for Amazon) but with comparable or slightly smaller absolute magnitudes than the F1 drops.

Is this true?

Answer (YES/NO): NO